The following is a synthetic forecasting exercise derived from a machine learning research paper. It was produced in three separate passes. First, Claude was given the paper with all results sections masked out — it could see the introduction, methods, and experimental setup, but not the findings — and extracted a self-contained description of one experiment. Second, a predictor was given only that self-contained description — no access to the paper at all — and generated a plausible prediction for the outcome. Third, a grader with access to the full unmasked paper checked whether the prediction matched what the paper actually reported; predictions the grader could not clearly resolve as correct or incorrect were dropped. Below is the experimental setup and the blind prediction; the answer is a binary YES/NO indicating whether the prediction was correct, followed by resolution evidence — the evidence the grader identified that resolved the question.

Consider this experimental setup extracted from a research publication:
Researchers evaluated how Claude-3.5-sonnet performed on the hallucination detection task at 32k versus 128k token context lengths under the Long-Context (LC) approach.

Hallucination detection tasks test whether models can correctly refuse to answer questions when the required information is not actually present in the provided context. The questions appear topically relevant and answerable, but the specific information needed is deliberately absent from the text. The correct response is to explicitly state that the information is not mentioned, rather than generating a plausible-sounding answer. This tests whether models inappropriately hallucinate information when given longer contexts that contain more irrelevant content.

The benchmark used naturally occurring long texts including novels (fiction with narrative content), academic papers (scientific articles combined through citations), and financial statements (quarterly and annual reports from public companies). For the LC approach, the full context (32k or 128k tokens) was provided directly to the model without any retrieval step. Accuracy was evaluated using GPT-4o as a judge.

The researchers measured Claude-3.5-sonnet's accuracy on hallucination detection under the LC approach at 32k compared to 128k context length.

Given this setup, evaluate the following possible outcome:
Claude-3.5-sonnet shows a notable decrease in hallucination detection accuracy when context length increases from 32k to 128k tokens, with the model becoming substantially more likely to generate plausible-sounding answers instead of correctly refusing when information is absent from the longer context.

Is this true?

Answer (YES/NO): YES